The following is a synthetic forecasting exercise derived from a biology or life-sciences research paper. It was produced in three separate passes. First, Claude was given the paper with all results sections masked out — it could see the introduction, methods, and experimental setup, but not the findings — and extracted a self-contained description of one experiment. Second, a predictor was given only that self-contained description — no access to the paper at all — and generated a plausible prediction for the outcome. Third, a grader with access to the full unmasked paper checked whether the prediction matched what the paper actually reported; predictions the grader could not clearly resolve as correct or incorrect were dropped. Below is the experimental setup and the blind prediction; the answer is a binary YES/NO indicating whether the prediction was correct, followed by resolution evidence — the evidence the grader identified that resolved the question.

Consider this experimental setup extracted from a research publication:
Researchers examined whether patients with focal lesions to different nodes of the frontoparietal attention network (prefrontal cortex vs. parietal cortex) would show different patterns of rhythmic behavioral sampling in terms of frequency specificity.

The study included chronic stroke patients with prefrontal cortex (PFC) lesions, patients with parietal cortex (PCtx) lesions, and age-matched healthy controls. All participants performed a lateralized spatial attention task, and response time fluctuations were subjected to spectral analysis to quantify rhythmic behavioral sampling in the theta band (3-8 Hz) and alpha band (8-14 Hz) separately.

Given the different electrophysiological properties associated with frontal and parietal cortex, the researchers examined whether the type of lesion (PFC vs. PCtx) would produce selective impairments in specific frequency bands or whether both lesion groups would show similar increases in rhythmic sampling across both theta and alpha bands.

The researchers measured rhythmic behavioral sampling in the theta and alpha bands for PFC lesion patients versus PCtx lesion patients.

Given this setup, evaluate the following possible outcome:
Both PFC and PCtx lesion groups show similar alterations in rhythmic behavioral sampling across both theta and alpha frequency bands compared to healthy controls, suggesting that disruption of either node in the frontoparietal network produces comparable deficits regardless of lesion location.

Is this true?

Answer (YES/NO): NO